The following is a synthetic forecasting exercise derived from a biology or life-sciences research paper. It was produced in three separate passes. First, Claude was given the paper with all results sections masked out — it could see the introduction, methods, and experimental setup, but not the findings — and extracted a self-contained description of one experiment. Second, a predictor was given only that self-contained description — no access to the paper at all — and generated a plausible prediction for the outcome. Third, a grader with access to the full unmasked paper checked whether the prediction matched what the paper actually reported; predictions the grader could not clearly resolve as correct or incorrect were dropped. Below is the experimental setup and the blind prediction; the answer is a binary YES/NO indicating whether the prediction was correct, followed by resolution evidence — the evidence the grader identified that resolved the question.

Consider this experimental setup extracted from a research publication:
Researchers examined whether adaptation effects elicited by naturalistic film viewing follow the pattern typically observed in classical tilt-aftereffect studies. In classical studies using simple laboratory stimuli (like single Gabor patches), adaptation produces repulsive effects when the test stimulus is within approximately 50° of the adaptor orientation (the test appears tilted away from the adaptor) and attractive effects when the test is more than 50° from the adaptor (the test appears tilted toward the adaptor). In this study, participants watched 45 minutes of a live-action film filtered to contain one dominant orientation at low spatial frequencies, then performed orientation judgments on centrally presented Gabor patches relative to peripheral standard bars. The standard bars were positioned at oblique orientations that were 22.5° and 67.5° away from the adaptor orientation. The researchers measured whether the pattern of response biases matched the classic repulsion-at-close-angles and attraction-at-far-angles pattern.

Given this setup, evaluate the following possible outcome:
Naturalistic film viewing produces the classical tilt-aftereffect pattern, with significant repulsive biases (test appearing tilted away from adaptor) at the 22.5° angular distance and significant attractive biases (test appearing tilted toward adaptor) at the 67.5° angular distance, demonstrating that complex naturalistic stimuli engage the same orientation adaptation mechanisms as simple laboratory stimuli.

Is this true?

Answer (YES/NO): NO